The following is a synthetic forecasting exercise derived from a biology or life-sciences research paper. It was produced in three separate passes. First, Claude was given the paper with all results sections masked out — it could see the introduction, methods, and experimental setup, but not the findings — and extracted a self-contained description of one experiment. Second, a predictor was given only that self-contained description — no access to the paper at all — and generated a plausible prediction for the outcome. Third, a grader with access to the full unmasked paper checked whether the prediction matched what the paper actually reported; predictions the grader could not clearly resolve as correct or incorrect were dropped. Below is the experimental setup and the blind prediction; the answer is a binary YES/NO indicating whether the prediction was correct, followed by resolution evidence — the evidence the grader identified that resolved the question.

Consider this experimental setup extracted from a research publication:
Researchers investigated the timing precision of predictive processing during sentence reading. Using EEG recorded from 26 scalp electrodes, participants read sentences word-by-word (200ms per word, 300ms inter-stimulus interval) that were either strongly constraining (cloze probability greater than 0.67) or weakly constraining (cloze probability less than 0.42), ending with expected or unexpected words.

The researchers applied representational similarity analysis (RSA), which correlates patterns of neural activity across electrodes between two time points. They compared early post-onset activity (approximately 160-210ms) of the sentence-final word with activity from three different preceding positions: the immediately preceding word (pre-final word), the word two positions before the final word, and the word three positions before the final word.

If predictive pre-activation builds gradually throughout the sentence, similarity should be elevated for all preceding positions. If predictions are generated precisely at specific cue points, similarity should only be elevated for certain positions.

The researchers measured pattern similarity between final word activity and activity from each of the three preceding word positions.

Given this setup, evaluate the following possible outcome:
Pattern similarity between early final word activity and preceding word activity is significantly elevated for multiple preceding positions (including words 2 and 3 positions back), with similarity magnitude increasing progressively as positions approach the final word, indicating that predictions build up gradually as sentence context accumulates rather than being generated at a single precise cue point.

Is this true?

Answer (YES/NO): NO